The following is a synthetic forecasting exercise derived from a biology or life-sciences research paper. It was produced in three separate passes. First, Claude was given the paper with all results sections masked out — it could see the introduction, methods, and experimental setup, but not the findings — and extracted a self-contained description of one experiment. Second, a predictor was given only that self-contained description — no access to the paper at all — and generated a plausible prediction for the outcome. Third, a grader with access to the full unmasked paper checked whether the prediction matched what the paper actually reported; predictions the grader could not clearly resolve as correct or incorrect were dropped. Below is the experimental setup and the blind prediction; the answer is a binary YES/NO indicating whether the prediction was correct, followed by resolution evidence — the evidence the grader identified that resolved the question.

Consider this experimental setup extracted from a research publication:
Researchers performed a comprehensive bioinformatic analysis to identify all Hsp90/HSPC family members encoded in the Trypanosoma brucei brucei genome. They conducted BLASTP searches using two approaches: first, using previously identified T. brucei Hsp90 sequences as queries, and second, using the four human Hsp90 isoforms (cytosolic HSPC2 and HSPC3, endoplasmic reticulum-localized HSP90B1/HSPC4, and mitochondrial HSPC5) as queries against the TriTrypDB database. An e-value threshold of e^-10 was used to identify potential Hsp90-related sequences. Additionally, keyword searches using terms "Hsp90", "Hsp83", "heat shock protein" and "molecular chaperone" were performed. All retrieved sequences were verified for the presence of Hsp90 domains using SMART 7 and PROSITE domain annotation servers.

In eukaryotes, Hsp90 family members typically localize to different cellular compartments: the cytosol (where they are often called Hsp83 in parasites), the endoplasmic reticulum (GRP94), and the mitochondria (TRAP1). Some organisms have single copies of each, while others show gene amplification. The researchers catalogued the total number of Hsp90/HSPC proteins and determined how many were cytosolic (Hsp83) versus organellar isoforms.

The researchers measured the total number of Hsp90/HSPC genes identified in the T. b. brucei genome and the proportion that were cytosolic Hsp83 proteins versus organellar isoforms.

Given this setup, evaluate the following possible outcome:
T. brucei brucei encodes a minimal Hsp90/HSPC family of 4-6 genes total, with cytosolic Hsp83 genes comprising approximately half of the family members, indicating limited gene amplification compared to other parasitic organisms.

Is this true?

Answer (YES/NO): NO